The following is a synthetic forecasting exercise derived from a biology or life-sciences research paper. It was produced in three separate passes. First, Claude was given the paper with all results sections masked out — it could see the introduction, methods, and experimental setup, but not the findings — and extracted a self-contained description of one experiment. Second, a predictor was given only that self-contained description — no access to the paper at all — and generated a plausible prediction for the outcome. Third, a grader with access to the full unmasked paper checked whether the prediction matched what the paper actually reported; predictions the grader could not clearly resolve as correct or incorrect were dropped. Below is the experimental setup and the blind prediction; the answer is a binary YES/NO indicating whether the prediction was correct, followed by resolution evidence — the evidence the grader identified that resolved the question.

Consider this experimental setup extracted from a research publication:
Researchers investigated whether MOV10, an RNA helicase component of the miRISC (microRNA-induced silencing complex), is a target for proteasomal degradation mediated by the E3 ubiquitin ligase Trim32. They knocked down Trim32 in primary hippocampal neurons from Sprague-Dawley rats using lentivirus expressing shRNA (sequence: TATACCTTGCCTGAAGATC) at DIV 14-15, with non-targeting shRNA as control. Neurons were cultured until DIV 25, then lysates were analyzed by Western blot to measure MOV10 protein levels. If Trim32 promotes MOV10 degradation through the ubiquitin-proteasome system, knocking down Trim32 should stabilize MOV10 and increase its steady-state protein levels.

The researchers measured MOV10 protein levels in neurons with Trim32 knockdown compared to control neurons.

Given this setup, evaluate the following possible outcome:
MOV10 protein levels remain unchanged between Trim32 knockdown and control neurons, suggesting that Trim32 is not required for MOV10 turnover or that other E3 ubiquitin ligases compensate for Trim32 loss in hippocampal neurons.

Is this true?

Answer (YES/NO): NO